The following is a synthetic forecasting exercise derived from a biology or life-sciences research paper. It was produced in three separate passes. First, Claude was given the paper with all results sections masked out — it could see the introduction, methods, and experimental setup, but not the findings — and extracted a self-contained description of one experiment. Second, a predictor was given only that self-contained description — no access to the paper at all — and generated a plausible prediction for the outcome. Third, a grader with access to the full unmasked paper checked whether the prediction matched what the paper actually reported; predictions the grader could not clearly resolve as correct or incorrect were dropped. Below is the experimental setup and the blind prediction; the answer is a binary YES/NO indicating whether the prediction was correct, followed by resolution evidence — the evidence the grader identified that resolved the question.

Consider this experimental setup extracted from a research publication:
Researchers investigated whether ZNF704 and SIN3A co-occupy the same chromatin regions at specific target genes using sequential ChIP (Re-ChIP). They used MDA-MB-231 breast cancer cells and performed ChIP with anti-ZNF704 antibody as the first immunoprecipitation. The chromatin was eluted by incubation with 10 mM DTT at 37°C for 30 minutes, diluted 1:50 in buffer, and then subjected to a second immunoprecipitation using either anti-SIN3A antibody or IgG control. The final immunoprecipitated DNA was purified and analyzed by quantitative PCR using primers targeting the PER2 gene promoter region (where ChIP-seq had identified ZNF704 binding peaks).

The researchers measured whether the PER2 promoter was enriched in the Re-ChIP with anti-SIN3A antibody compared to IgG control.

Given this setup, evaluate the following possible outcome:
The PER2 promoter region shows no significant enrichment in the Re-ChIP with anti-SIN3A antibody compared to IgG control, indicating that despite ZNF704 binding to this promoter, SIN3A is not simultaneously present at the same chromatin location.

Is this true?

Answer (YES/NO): NO